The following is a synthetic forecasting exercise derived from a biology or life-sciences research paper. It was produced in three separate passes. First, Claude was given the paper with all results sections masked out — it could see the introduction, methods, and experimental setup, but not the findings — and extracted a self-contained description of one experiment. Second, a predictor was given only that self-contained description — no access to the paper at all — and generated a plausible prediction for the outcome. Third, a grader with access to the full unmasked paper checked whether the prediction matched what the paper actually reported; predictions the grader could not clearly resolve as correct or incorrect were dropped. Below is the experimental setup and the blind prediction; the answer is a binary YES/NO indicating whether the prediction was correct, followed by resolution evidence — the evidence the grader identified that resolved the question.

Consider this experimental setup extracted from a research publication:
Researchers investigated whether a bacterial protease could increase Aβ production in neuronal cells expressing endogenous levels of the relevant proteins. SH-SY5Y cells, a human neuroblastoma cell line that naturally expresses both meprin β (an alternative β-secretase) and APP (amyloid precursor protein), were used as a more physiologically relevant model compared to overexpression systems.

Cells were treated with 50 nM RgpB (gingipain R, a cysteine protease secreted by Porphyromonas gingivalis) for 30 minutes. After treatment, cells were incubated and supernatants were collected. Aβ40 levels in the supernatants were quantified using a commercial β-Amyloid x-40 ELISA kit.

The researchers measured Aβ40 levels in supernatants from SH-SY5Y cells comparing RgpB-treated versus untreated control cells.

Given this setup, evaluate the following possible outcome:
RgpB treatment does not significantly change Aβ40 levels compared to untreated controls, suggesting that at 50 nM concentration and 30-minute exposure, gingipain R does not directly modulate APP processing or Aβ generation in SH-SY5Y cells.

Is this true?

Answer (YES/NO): NO